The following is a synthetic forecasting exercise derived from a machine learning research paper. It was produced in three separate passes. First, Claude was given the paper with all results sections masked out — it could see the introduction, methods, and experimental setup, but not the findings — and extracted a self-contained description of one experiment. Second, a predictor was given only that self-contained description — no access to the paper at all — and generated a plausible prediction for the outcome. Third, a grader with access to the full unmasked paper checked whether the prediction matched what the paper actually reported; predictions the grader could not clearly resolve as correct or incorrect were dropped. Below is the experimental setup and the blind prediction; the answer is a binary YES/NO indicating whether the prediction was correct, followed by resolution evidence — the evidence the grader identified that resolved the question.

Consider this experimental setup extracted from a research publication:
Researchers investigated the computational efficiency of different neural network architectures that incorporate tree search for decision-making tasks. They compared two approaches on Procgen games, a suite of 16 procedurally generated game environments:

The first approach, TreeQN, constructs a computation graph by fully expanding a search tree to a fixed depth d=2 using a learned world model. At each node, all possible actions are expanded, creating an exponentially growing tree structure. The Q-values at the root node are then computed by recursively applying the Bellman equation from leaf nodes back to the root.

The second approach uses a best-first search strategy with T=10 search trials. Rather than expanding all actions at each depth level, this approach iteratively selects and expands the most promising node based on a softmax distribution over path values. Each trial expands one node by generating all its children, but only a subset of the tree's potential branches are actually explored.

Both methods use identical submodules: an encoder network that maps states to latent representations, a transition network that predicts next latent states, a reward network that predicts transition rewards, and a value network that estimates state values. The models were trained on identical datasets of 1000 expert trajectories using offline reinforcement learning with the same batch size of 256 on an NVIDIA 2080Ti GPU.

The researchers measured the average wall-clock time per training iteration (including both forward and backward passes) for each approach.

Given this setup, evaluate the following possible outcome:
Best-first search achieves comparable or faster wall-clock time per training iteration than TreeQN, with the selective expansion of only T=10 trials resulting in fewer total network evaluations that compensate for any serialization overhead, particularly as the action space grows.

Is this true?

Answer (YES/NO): YES